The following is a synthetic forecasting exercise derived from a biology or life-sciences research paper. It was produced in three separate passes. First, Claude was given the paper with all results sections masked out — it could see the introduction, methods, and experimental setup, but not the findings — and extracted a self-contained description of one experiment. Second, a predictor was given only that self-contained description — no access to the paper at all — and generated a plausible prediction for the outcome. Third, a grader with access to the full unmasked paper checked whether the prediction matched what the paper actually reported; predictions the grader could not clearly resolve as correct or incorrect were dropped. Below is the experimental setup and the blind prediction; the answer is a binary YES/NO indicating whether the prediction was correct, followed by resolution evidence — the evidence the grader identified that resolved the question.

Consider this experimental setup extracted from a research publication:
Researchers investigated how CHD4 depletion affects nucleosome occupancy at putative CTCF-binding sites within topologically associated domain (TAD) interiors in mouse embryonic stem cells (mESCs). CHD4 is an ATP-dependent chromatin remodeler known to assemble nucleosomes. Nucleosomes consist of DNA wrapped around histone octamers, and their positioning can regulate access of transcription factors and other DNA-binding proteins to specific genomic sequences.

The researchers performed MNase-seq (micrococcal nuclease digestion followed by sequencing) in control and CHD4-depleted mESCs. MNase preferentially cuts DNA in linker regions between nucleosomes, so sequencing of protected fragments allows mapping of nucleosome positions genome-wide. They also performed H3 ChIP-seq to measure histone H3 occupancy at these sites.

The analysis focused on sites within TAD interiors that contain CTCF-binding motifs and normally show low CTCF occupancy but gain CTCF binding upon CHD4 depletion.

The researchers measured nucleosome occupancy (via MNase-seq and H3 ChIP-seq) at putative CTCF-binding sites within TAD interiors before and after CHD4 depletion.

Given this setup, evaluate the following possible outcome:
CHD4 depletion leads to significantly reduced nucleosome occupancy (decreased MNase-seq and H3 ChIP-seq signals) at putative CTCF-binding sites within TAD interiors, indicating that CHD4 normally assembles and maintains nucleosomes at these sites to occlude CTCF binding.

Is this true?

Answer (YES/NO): YES